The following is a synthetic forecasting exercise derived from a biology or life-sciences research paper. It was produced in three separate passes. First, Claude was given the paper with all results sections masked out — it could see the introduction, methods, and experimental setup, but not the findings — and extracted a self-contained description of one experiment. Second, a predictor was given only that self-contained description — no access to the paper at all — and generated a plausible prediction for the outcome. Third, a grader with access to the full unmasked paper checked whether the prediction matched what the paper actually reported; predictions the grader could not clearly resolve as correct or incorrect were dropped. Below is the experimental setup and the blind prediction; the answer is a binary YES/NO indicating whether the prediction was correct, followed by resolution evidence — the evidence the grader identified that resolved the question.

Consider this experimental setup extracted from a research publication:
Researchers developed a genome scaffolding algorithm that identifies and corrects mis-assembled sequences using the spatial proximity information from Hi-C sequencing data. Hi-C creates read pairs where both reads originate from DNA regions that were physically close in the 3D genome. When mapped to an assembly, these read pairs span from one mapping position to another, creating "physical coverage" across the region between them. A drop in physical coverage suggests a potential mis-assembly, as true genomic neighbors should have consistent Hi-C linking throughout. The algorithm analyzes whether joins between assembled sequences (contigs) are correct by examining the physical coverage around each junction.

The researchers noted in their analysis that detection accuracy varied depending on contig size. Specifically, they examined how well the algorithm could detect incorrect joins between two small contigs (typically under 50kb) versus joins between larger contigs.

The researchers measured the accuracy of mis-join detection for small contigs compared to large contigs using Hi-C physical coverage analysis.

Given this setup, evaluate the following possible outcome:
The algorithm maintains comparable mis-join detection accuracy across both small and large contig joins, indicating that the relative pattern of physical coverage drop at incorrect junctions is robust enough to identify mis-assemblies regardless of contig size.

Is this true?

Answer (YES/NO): NO